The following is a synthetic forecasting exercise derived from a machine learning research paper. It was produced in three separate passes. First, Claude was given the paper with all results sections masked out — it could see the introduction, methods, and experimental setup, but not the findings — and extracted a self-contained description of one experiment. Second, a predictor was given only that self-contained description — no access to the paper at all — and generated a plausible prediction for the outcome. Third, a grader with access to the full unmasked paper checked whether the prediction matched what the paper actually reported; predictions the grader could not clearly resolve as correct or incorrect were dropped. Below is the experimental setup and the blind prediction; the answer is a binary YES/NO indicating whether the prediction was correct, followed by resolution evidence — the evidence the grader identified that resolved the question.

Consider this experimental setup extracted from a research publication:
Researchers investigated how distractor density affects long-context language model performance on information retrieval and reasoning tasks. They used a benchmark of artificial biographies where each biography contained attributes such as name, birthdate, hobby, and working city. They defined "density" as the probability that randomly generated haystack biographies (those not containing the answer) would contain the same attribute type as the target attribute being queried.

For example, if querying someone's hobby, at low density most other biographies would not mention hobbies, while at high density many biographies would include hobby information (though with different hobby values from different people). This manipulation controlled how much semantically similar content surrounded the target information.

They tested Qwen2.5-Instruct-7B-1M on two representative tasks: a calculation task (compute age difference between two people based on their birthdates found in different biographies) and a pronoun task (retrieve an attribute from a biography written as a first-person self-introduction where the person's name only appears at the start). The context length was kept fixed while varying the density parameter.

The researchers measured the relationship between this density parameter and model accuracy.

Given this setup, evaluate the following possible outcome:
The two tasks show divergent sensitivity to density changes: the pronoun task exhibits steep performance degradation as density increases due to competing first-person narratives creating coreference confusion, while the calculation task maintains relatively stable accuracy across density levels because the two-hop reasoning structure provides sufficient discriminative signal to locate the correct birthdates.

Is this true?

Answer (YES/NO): NO